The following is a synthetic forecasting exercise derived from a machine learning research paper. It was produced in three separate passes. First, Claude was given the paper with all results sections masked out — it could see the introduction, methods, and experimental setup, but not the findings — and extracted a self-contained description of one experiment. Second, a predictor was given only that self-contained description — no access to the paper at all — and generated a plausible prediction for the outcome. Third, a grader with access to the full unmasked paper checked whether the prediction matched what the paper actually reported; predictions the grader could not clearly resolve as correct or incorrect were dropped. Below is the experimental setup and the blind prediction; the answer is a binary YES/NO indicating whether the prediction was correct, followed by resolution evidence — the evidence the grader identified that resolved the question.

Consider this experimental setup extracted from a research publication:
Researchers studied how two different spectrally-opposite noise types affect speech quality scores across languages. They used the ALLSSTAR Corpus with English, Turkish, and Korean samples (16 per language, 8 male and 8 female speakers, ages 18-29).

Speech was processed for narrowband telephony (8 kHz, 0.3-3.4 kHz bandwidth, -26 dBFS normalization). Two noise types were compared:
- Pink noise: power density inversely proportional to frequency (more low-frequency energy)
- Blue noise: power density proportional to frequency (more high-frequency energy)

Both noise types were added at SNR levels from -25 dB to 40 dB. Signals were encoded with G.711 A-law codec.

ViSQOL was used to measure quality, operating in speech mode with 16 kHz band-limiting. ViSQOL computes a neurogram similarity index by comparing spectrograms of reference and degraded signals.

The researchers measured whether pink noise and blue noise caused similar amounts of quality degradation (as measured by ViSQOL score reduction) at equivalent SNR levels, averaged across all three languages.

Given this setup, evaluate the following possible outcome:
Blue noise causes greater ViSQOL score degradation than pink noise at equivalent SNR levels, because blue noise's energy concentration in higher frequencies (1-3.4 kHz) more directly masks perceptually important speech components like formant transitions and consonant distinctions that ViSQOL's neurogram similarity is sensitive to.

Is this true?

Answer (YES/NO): NO